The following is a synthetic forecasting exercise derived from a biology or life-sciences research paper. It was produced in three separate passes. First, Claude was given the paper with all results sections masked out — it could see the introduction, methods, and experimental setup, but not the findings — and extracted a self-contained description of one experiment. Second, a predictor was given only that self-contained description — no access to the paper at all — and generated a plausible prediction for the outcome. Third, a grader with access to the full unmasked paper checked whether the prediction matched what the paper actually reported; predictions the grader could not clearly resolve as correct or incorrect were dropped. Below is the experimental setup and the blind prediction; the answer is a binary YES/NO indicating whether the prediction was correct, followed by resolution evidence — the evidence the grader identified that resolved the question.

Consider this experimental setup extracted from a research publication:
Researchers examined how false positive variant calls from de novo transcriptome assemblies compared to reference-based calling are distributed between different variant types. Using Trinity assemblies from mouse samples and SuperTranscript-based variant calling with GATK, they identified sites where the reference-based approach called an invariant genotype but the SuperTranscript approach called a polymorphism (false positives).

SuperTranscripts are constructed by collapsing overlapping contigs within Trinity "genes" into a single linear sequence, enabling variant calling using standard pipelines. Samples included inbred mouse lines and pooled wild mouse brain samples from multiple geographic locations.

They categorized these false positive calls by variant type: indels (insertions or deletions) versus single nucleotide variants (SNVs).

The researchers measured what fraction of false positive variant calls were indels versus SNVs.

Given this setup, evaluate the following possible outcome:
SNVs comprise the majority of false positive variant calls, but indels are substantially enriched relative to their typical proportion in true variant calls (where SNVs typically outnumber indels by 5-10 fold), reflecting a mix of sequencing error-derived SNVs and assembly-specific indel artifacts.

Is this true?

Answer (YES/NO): NO